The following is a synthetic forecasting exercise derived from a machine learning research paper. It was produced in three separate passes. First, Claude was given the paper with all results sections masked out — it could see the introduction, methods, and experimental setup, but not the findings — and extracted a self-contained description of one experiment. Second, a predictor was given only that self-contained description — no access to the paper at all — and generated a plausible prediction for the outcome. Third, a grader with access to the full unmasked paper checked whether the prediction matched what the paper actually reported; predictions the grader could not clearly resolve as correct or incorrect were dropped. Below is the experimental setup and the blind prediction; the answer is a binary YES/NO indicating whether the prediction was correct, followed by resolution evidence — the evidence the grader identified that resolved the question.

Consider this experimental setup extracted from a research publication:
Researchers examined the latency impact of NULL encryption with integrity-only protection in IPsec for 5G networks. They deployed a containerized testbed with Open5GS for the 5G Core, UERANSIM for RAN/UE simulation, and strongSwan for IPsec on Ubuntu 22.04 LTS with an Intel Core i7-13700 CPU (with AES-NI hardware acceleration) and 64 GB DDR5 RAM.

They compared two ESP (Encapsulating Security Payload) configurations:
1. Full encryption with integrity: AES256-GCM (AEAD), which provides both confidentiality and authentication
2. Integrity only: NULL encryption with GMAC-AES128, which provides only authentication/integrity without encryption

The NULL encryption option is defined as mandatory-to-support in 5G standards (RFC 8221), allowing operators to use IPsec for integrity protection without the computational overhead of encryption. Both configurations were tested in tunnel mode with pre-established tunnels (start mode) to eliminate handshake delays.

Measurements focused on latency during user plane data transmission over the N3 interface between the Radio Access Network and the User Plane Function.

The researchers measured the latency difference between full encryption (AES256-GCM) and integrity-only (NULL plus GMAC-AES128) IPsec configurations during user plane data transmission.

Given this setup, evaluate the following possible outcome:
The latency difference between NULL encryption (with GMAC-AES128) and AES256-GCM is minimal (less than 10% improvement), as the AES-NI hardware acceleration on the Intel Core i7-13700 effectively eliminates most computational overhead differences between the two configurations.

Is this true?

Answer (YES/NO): YES